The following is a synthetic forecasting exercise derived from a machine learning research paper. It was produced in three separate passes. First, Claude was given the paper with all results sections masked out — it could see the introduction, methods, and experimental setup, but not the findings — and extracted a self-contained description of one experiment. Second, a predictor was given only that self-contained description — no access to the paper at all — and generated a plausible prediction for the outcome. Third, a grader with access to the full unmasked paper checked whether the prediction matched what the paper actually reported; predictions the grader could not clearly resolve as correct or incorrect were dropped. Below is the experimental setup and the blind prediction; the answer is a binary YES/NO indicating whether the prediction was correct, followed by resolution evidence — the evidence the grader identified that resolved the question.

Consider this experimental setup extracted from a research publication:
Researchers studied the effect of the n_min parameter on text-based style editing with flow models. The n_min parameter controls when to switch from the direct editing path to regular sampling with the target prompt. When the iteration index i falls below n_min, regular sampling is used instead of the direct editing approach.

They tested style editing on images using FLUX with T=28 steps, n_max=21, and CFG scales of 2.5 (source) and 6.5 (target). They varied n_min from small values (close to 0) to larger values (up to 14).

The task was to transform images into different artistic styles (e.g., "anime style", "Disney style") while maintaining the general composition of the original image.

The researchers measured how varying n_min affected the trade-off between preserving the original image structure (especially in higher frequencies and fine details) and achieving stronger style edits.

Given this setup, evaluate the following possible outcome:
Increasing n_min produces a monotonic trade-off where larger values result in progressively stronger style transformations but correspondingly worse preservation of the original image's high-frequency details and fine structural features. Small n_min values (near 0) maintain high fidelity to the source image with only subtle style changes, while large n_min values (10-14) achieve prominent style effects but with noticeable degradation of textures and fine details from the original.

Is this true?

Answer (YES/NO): NO